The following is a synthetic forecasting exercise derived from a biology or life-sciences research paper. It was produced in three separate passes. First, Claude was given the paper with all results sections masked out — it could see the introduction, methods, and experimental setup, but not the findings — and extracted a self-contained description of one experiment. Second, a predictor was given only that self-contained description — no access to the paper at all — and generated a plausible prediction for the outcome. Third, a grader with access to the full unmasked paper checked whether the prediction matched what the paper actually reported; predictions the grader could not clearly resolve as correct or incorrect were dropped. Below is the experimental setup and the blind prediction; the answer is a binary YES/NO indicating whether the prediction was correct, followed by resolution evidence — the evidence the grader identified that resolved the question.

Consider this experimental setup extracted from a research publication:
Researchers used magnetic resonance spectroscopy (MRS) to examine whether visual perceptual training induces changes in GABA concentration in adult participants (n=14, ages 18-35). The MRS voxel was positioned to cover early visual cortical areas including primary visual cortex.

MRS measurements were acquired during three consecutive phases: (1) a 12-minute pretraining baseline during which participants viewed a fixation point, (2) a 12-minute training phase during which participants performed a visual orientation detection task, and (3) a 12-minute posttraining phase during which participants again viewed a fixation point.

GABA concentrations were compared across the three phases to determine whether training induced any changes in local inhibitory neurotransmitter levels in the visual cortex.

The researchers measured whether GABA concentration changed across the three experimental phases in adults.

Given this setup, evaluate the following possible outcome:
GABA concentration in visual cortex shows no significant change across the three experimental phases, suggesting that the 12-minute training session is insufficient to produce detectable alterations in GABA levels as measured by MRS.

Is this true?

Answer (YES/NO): YES